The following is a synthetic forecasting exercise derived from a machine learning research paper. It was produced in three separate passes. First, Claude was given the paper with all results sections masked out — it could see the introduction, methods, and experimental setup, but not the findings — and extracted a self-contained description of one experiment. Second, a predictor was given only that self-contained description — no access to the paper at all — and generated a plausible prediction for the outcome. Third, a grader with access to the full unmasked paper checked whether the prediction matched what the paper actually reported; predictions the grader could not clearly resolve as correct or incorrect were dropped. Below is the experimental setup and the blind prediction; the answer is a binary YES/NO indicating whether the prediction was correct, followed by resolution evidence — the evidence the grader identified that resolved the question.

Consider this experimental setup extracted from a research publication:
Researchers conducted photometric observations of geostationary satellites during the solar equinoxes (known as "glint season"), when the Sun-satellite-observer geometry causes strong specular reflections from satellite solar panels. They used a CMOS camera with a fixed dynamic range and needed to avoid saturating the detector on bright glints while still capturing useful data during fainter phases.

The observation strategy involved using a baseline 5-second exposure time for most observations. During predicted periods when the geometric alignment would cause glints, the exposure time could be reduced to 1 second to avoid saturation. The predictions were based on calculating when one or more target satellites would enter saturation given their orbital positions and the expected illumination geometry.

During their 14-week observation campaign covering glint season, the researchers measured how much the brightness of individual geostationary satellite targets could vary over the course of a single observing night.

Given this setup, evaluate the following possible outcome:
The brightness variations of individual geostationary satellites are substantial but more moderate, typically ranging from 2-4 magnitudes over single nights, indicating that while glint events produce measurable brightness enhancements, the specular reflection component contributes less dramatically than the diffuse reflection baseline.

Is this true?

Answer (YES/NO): NO